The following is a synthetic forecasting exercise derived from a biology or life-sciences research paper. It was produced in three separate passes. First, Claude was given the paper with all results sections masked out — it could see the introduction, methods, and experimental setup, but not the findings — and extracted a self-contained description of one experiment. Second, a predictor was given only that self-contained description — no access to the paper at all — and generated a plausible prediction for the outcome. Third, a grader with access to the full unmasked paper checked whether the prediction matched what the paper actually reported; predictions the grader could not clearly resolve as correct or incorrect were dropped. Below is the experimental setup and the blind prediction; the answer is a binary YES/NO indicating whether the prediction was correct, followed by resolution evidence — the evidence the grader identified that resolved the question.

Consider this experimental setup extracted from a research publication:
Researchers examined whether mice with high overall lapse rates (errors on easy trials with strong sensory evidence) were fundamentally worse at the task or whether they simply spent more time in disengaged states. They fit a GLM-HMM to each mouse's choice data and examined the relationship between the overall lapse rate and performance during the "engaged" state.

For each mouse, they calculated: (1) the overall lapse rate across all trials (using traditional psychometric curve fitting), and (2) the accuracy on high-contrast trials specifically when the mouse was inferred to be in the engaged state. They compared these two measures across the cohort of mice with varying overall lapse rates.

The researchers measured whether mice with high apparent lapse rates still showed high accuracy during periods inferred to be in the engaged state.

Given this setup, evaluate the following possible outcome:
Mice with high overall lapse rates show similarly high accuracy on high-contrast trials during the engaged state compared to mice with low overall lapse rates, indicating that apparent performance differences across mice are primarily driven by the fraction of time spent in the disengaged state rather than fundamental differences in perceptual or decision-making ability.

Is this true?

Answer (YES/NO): YES